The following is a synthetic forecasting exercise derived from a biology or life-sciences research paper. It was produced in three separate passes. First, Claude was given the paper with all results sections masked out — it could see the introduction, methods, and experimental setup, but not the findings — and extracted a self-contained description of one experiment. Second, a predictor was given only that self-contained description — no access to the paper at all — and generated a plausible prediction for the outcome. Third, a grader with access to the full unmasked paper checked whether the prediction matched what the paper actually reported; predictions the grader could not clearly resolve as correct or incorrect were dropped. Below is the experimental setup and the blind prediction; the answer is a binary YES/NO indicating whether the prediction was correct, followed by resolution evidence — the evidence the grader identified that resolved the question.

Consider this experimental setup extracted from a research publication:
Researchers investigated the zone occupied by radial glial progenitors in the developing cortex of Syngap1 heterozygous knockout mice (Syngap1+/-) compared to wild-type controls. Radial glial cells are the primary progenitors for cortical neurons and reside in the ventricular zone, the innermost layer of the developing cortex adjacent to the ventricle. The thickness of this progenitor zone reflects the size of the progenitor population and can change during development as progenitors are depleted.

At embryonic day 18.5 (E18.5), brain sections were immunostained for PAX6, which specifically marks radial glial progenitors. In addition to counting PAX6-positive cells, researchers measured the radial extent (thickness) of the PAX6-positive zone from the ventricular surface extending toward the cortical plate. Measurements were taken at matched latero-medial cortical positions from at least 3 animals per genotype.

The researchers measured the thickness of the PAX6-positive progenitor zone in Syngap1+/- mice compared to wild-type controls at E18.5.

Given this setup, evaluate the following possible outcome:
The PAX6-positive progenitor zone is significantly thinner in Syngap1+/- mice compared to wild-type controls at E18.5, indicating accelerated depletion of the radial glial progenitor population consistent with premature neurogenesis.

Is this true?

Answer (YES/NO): NO